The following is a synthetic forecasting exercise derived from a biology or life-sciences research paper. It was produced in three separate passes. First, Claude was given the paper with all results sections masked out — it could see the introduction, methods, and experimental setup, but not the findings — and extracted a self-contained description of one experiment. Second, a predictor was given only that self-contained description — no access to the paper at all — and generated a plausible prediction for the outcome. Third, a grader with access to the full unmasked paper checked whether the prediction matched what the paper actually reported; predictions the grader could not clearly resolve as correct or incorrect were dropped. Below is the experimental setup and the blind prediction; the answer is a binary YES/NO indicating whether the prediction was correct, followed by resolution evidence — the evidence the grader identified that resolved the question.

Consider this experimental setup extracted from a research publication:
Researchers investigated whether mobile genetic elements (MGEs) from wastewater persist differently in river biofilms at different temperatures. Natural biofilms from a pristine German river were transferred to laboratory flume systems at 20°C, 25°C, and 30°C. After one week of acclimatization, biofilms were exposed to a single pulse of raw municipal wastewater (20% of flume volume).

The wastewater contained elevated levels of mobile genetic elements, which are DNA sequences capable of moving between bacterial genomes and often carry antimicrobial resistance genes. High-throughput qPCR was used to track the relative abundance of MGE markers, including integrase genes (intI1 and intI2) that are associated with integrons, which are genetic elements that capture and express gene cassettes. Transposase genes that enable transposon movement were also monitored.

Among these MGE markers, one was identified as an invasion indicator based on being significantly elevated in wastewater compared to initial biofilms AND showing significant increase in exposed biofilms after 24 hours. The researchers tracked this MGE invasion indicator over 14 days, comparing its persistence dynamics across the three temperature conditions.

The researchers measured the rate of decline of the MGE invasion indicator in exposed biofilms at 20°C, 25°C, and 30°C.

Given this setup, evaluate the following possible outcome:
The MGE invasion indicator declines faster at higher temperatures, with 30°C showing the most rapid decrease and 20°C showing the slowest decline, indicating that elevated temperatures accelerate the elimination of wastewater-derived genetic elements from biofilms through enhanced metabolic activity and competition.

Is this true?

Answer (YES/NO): YES